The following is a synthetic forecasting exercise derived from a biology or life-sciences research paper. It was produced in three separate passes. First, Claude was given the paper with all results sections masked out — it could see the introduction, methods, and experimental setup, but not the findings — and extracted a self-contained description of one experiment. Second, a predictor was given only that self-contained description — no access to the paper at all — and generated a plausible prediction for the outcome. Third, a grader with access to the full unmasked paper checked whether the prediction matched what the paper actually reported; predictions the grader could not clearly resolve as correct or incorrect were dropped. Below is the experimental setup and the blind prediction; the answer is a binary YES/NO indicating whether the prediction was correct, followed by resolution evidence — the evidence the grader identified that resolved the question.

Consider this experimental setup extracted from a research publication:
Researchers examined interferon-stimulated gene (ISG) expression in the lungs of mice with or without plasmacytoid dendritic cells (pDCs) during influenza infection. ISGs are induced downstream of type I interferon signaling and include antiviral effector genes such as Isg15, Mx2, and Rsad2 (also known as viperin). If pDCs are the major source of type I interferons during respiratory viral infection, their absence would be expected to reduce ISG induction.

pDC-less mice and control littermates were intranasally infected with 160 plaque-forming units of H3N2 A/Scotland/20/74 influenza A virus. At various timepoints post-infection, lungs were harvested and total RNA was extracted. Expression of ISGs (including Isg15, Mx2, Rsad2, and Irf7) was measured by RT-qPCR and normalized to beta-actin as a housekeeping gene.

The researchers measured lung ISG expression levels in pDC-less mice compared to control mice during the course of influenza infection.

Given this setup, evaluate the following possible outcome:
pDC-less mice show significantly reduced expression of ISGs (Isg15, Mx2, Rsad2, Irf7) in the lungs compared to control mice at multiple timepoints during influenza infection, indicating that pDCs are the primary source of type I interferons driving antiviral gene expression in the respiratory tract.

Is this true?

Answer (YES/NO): NO